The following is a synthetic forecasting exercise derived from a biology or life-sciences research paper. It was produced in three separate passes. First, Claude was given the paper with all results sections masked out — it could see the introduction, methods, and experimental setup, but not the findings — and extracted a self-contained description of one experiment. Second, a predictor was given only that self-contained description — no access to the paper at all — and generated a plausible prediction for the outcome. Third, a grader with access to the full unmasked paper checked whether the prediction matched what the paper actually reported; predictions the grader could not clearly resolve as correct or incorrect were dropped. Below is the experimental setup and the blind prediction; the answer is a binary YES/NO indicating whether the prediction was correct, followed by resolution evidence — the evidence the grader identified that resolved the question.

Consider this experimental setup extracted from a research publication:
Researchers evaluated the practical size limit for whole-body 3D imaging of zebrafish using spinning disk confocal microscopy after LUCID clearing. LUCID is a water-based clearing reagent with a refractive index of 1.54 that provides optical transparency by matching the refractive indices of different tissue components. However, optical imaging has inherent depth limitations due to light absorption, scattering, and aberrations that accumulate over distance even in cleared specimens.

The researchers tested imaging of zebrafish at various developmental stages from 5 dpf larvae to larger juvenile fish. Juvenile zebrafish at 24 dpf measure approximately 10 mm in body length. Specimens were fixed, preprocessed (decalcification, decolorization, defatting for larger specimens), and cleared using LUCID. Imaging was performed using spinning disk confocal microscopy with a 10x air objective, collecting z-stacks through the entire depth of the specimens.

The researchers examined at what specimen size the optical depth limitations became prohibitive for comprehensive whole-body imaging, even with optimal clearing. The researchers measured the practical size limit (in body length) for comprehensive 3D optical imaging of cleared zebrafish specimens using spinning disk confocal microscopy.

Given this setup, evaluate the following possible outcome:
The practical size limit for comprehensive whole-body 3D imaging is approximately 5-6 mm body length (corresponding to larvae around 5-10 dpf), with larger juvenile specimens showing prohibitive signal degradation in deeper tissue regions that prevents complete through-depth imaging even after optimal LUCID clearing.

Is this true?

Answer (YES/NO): NO